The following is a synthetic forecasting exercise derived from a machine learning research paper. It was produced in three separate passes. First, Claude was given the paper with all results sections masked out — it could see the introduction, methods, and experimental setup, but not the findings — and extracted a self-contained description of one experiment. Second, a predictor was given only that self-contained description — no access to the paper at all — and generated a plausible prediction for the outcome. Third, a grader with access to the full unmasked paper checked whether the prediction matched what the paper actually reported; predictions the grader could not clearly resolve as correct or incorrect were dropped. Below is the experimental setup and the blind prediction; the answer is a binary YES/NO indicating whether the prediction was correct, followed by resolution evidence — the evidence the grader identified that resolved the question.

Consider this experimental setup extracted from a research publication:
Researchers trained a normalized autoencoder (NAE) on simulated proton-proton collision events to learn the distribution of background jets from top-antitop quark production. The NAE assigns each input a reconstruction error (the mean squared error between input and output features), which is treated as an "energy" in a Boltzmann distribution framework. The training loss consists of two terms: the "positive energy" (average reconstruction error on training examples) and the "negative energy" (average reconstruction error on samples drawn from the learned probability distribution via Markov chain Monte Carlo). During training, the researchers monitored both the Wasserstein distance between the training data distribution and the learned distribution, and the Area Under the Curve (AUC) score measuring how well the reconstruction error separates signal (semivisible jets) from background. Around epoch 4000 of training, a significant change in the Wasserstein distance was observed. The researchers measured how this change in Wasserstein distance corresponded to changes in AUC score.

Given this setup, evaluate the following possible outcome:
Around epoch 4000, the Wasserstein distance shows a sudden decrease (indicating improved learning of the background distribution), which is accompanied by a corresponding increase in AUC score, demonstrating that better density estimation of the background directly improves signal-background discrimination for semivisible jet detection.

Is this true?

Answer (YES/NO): NO